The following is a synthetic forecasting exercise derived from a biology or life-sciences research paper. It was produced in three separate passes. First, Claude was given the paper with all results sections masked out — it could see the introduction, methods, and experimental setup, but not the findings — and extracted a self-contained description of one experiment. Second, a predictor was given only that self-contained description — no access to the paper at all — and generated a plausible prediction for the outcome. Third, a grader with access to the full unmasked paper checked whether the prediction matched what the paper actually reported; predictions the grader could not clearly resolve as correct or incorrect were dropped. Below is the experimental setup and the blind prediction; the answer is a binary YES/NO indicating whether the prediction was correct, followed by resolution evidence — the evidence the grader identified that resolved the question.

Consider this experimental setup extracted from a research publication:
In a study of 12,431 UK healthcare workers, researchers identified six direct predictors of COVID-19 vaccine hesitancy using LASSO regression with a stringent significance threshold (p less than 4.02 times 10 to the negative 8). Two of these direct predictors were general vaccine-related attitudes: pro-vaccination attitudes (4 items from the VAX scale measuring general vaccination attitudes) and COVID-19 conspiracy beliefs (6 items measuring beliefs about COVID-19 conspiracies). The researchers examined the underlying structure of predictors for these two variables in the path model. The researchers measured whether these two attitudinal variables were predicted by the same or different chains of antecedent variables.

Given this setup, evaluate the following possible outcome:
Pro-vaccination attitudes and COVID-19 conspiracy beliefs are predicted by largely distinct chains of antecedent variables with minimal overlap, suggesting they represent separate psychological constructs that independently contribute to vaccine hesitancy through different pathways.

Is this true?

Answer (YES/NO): NO